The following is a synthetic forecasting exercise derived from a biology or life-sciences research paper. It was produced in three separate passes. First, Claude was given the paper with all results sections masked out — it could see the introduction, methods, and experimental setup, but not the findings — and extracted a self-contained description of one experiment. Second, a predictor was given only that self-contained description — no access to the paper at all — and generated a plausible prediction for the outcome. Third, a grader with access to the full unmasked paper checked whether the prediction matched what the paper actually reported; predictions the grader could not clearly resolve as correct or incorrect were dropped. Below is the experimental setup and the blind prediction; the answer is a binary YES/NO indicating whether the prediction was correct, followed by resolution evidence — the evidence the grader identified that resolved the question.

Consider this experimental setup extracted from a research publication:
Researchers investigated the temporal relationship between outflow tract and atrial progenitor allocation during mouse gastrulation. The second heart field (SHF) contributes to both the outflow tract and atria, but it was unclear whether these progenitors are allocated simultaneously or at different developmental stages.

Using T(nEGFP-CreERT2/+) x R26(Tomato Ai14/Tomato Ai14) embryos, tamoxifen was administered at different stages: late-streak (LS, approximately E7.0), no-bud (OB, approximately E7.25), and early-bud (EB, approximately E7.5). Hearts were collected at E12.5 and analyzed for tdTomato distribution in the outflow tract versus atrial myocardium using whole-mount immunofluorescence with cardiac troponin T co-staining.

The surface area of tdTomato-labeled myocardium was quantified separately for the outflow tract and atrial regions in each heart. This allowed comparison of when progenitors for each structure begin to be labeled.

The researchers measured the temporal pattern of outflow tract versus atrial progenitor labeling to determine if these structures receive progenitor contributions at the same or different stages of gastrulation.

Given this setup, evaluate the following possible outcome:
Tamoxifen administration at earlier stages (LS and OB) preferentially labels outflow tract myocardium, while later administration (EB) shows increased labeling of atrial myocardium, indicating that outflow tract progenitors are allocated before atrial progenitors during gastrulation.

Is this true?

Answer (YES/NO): NO